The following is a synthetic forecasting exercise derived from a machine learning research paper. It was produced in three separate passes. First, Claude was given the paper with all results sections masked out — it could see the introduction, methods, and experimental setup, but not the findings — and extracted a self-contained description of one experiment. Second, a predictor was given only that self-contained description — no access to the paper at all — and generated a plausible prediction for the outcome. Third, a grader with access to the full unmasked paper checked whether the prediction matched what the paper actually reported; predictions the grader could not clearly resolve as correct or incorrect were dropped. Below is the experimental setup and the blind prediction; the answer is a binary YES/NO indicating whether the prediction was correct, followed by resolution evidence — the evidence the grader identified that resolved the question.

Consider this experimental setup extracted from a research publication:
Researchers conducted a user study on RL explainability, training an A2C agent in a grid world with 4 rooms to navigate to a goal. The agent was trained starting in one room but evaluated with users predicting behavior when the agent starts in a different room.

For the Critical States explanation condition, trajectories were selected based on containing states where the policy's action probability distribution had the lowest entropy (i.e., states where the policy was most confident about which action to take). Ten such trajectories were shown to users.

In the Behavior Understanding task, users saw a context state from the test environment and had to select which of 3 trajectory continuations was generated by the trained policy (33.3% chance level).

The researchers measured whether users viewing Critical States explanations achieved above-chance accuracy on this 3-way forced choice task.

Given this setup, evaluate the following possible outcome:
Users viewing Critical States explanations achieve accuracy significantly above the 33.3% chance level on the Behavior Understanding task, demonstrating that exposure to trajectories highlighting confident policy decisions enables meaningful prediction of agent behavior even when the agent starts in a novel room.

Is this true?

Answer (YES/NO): NO